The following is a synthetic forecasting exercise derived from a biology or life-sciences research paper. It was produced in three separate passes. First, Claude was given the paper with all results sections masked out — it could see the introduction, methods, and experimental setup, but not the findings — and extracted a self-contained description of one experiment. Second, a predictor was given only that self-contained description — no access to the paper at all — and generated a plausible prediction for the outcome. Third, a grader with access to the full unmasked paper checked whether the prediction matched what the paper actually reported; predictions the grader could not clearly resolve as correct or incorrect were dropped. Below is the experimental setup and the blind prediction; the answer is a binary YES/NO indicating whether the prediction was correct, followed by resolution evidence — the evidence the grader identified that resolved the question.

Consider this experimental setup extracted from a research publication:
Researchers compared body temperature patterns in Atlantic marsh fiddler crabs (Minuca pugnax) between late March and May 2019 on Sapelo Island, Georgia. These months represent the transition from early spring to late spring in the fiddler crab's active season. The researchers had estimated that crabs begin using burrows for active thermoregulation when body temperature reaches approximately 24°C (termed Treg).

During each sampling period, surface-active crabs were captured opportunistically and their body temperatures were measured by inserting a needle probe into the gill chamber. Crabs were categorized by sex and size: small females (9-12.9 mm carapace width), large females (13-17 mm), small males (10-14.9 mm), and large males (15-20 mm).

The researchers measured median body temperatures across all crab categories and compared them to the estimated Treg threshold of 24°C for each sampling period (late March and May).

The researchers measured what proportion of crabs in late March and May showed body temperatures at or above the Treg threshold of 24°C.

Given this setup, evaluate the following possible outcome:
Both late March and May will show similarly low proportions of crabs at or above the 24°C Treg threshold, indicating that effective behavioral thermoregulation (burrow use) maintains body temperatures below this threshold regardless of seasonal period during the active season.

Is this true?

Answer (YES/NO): NO